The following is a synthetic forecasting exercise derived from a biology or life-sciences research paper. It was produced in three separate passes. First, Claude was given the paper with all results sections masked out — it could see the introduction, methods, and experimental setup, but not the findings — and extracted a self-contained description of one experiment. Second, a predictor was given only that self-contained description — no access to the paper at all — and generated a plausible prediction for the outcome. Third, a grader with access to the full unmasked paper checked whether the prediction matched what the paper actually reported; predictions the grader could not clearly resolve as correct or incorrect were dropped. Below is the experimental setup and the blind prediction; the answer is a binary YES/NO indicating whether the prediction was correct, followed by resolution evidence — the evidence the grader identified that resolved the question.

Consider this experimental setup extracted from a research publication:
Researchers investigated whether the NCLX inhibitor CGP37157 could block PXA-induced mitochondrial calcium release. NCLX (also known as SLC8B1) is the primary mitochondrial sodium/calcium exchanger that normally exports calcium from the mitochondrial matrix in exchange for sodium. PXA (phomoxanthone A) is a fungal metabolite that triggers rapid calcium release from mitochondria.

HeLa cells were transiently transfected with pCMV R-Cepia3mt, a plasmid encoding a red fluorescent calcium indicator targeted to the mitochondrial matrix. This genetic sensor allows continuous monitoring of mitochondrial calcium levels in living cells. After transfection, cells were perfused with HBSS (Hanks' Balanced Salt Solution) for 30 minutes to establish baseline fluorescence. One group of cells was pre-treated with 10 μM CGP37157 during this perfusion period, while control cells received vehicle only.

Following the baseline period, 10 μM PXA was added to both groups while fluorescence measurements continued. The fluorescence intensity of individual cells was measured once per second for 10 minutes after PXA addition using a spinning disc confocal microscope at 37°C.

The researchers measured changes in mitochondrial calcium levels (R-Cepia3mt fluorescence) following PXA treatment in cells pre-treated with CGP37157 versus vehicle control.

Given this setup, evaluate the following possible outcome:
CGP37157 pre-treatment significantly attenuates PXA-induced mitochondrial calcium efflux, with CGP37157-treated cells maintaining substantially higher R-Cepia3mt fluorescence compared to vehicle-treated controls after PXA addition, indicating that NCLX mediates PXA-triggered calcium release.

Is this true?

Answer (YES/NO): YES